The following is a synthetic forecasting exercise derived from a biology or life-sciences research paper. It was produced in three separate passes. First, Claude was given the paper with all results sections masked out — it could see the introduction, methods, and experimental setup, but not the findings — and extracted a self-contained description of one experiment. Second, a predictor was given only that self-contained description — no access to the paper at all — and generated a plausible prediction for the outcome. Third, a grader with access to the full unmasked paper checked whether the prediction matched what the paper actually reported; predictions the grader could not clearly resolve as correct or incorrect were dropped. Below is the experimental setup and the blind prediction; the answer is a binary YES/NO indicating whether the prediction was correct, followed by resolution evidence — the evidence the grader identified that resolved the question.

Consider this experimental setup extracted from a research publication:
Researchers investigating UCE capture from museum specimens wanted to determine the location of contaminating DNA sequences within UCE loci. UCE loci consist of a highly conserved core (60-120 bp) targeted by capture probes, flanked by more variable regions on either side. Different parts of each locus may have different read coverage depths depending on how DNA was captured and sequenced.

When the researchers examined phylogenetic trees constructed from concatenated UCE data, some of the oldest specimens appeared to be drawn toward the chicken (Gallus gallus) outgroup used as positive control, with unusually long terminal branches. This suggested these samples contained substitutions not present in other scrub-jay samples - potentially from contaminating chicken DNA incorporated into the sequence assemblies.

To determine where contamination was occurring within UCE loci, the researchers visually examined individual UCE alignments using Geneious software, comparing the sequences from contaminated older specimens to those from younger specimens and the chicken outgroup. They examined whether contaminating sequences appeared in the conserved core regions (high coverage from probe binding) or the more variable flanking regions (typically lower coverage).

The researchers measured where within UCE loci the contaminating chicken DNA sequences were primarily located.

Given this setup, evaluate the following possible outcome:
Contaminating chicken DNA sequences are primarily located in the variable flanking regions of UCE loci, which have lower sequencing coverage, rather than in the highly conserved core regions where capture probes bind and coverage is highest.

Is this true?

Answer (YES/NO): YES